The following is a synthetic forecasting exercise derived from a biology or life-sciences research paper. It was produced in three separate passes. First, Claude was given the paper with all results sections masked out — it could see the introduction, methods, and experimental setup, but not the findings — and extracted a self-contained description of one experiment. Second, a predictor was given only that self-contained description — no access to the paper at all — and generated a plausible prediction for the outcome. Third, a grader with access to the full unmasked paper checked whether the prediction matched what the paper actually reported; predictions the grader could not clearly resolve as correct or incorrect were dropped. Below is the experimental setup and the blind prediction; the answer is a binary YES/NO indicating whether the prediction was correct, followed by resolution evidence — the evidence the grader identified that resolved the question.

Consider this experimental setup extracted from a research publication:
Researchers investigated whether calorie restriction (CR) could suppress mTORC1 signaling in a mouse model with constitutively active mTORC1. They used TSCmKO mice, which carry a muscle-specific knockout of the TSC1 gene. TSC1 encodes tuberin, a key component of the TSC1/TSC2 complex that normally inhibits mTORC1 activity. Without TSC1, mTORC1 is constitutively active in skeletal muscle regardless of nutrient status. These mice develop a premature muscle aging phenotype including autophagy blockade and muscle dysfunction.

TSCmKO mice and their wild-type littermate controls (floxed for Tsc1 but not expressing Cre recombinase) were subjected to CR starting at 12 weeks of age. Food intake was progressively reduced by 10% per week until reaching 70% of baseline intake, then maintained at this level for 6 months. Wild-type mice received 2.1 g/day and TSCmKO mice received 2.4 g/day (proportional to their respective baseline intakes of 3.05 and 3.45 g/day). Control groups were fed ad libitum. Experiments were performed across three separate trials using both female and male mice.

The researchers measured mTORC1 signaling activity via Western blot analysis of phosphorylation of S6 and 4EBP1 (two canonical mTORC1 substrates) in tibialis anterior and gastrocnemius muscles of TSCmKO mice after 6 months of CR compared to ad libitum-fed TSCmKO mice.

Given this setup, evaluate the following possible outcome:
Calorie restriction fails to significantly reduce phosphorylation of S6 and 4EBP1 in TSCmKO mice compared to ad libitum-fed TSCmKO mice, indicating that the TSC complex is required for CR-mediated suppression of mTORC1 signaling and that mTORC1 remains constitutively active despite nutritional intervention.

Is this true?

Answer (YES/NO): YES